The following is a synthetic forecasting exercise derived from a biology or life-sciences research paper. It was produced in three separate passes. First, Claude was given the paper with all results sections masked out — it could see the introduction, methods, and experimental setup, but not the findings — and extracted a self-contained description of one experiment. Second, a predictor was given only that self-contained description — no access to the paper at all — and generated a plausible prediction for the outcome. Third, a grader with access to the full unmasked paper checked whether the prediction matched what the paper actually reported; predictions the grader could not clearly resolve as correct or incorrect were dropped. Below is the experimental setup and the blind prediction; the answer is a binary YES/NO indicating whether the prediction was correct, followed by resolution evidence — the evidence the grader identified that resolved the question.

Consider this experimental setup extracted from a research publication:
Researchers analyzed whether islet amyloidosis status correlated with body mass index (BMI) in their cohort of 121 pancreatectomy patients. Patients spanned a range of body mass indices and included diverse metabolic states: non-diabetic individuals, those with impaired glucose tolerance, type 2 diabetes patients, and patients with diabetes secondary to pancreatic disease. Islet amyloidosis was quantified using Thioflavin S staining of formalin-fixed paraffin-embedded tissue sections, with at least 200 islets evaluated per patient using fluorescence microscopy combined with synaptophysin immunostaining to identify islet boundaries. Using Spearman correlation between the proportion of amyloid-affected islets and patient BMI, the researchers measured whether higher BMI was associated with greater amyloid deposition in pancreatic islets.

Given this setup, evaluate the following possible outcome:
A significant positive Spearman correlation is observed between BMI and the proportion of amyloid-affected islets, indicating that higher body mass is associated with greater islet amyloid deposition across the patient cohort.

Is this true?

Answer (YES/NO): NO